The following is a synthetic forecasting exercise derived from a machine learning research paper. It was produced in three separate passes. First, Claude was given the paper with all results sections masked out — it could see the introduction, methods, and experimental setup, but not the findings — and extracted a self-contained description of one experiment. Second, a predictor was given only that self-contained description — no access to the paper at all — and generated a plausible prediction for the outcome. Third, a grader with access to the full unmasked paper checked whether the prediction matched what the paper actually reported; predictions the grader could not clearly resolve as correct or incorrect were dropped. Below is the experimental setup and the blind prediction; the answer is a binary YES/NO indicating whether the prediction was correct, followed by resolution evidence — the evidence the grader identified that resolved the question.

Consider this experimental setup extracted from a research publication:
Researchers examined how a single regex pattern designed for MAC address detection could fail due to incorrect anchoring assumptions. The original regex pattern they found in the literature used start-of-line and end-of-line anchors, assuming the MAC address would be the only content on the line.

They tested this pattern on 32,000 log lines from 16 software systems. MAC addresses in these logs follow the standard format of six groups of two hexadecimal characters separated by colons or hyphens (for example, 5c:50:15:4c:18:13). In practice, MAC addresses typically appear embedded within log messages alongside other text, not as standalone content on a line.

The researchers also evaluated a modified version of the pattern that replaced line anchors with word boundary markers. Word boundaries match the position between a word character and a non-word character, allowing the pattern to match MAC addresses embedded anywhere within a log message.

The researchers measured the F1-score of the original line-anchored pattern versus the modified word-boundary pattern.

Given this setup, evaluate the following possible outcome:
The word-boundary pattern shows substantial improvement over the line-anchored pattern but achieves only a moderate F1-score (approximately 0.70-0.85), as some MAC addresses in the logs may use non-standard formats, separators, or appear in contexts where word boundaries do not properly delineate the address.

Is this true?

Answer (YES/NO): NO